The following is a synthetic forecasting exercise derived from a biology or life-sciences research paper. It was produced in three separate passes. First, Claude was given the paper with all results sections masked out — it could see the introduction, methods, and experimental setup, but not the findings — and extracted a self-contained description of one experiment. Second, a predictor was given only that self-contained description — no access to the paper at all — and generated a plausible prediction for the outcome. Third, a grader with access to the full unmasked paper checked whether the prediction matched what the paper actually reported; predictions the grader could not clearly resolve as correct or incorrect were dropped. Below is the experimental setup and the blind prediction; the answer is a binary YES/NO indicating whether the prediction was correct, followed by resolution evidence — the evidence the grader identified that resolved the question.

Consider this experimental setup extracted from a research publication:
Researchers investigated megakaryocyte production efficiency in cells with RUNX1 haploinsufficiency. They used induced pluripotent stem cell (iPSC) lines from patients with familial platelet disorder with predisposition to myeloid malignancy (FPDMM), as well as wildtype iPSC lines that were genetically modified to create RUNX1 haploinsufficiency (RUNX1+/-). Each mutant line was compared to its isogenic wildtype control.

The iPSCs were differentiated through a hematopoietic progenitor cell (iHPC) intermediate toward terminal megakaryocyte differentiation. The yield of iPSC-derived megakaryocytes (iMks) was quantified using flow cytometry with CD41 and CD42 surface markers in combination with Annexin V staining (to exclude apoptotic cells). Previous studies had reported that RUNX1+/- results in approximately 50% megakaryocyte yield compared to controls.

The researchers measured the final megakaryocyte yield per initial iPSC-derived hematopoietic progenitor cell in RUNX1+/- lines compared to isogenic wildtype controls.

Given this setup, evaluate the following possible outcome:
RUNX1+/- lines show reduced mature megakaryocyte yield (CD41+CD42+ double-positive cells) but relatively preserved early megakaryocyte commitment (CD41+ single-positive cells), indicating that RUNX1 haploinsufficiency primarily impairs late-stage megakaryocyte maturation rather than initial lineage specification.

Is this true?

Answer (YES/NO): NO